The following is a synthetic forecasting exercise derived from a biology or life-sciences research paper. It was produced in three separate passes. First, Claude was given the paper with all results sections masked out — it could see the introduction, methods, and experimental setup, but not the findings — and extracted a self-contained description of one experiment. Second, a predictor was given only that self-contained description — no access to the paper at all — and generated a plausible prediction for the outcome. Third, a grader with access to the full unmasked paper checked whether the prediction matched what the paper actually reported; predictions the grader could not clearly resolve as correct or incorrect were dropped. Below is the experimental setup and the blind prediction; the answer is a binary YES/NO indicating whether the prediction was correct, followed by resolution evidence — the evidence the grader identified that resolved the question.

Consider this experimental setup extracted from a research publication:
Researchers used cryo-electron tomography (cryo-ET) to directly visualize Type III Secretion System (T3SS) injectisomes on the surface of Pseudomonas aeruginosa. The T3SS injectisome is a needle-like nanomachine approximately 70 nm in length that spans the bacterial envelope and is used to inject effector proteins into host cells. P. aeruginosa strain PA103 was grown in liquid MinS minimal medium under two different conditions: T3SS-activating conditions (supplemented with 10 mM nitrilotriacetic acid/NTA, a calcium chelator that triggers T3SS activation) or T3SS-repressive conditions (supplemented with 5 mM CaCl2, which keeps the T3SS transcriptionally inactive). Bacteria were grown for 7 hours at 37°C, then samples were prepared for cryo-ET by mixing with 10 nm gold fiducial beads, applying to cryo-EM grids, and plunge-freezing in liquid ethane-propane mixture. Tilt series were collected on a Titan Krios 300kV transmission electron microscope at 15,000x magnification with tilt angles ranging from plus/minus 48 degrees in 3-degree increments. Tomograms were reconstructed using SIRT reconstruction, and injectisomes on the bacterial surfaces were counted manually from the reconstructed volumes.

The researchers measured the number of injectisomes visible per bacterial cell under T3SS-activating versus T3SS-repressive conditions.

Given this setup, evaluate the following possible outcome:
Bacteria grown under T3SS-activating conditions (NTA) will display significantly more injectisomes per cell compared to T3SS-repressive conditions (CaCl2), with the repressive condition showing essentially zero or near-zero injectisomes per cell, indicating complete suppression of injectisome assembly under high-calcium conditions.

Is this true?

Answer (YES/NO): NO